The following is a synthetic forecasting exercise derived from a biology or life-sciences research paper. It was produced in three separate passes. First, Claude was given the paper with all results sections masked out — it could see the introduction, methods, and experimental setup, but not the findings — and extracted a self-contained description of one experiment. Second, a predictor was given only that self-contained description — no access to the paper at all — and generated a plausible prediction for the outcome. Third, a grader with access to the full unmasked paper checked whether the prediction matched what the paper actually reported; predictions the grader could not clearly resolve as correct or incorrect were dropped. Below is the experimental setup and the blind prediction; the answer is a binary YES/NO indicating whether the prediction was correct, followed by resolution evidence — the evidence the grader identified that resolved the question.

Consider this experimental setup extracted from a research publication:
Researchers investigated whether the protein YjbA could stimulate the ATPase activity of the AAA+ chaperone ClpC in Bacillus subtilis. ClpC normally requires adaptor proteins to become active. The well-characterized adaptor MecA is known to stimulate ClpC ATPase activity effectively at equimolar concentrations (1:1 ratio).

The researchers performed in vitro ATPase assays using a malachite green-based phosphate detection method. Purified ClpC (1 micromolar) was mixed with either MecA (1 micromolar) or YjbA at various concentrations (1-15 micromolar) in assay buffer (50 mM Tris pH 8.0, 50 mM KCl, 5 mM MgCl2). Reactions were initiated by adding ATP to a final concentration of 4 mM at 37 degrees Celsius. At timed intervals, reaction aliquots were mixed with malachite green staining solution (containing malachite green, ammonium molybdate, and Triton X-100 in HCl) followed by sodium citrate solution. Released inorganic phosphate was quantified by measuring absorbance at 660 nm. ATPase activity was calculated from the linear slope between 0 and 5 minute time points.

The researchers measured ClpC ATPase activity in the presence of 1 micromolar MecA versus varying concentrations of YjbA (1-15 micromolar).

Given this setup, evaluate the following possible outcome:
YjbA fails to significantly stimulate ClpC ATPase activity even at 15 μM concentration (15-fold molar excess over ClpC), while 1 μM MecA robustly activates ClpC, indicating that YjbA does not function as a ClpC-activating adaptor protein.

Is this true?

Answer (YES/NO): NO